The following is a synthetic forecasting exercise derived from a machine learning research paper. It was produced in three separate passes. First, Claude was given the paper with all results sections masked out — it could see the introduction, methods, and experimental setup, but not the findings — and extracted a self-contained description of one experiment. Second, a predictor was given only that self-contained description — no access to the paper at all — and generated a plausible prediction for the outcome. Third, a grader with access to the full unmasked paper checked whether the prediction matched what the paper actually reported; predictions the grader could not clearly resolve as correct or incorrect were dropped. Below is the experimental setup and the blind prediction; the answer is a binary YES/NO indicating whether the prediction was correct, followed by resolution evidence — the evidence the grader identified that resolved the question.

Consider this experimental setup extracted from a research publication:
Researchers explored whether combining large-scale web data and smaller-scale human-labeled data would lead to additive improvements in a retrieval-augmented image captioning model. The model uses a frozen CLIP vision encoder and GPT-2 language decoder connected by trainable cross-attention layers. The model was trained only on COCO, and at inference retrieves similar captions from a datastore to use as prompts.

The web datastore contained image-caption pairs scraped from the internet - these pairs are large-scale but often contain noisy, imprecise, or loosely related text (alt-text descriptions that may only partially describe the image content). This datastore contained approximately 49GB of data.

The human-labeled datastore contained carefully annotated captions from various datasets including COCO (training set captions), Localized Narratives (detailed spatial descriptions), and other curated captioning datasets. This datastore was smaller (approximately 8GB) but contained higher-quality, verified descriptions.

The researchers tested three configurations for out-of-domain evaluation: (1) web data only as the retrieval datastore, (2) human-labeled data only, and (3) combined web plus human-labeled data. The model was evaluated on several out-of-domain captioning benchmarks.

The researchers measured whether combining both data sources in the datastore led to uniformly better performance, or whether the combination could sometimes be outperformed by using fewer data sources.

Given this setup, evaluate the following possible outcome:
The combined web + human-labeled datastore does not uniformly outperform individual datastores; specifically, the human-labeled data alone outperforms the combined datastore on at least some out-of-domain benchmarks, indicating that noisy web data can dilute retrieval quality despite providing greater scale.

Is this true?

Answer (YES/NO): NO